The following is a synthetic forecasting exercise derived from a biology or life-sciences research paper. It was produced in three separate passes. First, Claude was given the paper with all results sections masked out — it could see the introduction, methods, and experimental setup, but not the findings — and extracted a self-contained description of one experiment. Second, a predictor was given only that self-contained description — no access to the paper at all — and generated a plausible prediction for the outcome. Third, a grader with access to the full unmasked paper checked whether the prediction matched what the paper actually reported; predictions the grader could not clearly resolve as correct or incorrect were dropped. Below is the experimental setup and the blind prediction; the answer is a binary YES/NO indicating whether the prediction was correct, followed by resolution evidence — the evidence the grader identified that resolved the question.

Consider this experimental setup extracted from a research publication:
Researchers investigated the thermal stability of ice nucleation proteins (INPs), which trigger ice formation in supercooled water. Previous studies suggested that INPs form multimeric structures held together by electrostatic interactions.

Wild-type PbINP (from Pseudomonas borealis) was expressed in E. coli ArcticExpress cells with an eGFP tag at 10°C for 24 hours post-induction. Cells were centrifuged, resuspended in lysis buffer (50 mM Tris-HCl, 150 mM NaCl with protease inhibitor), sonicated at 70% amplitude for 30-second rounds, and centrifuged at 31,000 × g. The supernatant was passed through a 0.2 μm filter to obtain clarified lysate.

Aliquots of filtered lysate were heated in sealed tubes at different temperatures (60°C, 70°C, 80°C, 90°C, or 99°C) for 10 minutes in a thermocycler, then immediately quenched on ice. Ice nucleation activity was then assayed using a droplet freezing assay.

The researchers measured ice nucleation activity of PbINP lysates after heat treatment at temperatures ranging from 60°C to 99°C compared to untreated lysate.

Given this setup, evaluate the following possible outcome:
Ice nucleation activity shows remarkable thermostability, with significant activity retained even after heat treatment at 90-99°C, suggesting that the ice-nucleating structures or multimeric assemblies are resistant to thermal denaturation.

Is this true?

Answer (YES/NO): YES